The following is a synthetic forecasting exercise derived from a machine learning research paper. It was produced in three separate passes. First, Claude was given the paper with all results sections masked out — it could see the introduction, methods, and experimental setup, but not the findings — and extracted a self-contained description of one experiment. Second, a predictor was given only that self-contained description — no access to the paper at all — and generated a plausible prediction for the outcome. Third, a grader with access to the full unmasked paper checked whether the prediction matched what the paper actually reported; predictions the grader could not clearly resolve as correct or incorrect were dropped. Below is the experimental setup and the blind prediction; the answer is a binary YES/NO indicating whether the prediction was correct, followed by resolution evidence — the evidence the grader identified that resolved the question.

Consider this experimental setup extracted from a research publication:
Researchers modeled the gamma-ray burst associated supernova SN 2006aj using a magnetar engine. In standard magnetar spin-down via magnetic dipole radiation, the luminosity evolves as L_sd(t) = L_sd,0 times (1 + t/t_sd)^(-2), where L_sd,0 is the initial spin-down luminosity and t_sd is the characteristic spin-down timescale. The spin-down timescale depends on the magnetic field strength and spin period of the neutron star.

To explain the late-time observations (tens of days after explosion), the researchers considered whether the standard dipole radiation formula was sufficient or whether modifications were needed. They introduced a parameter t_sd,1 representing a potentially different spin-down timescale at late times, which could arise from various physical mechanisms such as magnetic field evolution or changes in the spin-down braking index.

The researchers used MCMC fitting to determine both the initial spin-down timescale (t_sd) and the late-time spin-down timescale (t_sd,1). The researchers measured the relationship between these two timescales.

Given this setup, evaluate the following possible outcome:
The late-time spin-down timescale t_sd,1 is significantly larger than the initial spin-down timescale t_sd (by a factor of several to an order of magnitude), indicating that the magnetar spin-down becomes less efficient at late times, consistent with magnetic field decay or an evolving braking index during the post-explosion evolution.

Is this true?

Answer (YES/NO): NO